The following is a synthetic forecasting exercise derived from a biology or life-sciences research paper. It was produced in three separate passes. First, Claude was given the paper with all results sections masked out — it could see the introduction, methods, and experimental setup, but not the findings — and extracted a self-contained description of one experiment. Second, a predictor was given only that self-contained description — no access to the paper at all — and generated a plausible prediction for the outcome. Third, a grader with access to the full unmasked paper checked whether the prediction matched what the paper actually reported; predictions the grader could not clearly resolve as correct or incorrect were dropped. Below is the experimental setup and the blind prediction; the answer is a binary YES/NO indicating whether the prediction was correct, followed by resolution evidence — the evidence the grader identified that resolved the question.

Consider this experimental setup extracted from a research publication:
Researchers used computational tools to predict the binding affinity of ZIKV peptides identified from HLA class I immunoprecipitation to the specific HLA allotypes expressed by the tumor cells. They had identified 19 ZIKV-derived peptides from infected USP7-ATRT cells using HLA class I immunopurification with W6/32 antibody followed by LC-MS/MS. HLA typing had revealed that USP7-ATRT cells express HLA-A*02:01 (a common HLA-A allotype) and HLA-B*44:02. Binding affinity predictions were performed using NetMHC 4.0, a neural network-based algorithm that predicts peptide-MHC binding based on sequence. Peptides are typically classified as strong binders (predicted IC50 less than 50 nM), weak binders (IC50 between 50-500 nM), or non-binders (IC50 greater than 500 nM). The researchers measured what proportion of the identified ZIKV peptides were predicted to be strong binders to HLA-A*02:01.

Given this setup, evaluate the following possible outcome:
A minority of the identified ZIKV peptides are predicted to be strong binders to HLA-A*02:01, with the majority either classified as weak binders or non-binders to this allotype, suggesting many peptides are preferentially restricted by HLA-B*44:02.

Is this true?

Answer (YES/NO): NO